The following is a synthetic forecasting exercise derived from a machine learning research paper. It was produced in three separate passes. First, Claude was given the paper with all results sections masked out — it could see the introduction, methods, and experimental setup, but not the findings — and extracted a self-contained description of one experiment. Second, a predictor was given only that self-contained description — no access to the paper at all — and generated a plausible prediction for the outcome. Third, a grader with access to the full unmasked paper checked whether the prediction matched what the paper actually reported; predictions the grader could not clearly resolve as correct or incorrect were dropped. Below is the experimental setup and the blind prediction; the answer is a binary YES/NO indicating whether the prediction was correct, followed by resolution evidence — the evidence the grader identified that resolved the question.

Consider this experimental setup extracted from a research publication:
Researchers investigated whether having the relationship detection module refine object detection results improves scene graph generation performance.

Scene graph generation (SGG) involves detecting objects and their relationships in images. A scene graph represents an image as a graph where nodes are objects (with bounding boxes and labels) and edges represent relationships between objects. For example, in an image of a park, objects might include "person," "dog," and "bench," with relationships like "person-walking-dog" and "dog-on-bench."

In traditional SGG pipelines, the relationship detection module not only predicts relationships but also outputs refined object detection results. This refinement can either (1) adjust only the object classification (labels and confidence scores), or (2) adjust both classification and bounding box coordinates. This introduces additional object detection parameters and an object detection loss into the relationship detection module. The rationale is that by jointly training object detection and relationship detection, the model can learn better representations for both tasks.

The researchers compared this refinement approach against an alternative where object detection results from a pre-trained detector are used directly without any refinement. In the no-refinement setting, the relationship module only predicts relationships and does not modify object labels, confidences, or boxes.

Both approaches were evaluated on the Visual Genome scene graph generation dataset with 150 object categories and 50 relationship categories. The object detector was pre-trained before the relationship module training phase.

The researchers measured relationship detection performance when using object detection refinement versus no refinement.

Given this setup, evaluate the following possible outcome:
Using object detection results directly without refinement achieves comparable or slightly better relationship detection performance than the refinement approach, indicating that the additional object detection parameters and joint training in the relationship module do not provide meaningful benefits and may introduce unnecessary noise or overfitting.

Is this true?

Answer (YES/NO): YES